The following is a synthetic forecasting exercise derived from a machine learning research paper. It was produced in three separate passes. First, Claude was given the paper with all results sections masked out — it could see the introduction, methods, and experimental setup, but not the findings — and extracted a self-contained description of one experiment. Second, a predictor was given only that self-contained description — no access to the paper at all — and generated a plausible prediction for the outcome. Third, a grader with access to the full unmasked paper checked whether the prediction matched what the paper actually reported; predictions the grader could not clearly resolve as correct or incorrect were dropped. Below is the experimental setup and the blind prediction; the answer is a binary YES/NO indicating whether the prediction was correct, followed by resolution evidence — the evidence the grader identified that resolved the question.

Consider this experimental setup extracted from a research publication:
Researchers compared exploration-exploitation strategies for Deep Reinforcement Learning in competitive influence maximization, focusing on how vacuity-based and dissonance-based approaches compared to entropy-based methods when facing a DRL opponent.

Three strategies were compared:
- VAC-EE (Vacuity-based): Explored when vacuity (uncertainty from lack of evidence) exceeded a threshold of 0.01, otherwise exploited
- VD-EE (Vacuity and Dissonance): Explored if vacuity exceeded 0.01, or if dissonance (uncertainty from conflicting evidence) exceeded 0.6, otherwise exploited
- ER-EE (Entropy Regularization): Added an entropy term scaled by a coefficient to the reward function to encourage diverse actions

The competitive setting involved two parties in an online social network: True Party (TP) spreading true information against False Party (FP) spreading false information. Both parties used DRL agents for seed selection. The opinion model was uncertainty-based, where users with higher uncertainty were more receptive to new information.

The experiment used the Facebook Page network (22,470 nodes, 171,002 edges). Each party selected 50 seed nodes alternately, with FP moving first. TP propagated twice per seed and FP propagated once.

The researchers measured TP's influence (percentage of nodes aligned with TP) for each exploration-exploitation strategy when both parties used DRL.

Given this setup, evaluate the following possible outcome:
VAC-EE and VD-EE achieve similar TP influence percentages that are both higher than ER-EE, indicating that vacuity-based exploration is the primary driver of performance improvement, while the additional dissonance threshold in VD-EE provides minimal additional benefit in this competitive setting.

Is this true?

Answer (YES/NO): NO